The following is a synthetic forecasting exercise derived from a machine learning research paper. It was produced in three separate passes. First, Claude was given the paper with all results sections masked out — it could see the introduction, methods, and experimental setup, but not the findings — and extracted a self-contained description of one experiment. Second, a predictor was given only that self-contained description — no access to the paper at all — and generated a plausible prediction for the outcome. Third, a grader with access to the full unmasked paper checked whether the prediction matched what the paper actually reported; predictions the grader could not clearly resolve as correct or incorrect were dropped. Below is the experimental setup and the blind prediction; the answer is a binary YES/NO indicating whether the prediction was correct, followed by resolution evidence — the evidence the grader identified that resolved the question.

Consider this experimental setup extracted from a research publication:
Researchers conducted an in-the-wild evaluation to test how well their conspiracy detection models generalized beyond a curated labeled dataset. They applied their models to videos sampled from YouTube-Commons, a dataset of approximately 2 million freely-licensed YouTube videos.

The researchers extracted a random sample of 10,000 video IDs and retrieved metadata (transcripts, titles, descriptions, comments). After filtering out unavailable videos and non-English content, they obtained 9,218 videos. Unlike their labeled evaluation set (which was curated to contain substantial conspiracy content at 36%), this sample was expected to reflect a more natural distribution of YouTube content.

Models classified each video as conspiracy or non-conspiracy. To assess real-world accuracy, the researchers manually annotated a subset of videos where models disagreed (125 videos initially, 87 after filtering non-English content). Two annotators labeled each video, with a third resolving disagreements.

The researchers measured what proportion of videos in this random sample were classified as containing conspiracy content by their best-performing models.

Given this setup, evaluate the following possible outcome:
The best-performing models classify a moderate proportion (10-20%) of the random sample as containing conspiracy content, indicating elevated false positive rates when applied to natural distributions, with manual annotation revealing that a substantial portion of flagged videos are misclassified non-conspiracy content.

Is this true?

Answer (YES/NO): NO